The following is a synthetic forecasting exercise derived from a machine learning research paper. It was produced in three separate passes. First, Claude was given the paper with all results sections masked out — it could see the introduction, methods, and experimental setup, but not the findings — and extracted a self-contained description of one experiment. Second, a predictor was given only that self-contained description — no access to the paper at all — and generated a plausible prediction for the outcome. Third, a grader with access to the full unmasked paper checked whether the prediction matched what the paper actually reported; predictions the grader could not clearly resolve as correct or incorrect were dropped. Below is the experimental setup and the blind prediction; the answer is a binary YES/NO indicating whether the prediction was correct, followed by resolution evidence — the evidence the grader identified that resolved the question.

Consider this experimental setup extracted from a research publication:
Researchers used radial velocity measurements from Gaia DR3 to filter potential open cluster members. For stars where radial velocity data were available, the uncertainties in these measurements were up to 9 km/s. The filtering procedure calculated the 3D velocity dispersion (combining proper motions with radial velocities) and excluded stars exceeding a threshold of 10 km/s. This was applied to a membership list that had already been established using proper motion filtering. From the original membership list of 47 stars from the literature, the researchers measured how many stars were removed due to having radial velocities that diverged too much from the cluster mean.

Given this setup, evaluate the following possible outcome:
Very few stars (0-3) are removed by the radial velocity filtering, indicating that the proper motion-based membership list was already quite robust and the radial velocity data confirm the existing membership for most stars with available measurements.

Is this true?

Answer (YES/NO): YES